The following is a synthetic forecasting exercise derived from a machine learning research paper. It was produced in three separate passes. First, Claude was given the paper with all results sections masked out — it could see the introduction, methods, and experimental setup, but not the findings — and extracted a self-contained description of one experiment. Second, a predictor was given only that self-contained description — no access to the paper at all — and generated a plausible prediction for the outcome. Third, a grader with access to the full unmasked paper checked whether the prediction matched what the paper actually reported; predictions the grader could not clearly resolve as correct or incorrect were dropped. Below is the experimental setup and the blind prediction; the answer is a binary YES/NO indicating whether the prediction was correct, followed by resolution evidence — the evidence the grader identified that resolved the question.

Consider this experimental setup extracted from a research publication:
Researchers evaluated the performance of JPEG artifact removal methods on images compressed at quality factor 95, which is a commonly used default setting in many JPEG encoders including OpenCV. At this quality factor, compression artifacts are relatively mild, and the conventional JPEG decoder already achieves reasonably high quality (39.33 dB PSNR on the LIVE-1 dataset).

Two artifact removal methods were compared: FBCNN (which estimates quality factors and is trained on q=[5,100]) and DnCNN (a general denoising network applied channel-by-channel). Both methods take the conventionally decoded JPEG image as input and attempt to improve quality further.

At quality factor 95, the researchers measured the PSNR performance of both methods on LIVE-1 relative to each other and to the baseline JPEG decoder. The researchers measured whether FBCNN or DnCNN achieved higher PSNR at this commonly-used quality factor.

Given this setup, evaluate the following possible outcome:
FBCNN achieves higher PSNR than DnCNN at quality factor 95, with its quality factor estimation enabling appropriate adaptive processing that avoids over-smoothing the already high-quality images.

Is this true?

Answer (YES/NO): YES